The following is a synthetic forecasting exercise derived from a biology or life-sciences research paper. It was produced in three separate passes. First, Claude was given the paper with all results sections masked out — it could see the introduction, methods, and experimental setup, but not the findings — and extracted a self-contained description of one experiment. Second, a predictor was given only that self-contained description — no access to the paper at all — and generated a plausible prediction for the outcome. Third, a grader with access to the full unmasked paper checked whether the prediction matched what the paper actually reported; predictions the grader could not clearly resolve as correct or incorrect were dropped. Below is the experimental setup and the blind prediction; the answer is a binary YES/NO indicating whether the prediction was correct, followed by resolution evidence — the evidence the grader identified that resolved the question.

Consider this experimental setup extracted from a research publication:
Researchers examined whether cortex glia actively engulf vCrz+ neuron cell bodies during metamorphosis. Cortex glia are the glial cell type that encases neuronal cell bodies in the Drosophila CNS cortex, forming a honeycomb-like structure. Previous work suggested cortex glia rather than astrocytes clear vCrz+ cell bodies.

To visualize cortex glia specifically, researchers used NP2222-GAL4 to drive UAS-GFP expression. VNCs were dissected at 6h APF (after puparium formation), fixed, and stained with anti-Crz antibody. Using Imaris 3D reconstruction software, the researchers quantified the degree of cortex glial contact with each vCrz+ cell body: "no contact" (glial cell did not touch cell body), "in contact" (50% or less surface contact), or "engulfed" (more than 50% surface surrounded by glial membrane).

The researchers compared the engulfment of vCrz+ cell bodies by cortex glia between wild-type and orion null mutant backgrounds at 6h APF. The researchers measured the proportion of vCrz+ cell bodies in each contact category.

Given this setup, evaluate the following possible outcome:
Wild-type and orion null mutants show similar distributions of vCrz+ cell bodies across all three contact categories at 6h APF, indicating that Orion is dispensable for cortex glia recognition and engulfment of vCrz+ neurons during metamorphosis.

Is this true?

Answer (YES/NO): NO